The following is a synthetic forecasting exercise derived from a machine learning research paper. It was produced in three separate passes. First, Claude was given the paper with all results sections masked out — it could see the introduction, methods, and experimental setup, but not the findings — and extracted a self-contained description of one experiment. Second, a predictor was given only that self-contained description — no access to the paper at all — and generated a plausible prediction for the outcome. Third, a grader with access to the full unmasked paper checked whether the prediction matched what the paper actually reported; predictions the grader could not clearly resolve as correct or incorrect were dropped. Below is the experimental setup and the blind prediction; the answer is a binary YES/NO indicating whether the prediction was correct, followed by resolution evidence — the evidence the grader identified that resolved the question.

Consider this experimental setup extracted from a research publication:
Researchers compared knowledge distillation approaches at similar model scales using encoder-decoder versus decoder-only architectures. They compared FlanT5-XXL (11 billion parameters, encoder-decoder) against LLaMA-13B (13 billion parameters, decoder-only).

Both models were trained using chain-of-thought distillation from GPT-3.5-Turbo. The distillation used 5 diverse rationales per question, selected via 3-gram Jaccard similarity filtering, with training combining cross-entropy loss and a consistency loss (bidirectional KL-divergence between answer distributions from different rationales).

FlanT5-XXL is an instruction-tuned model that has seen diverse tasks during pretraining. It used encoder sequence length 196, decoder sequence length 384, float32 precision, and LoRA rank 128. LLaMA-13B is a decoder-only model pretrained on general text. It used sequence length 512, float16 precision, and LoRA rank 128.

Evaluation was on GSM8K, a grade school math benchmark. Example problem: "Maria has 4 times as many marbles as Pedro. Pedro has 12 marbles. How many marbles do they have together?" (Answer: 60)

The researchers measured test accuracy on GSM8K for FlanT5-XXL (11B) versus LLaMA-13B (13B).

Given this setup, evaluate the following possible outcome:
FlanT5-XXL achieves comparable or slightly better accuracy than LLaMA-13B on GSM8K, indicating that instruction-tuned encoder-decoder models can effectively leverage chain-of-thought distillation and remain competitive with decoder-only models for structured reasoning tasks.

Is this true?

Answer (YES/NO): NO